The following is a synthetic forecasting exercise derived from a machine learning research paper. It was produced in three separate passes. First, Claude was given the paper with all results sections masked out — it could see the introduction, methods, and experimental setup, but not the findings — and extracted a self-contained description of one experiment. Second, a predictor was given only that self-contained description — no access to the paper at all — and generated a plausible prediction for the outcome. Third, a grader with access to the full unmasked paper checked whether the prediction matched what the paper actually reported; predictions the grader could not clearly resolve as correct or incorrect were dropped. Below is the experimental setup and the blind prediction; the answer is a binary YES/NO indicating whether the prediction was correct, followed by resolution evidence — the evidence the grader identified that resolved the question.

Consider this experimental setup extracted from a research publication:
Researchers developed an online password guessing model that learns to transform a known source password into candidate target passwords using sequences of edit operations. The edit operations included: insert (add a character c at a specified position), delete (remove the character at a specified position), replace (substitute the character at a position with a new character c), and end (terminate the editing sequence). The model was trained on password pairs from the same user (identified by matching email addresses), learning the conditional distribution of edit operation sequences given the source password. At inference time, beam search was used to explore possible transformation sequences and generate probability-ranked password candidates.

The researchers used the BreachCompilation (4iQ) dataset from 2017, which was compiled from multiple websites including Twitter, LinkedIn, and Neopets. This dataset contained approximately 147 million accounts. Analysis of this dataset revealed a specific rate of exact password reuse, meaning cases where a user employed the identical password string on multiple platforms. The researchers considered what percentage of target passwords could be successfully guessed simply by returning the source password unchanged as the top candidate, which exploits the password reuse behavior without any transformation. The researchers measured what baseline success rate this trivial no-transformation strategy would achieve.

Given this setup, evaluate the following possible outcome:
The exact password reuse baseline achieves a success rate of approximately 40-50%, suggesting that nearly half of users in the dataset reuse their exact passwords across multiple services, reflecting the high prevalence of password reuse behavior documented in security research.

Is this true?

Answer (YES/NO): NO